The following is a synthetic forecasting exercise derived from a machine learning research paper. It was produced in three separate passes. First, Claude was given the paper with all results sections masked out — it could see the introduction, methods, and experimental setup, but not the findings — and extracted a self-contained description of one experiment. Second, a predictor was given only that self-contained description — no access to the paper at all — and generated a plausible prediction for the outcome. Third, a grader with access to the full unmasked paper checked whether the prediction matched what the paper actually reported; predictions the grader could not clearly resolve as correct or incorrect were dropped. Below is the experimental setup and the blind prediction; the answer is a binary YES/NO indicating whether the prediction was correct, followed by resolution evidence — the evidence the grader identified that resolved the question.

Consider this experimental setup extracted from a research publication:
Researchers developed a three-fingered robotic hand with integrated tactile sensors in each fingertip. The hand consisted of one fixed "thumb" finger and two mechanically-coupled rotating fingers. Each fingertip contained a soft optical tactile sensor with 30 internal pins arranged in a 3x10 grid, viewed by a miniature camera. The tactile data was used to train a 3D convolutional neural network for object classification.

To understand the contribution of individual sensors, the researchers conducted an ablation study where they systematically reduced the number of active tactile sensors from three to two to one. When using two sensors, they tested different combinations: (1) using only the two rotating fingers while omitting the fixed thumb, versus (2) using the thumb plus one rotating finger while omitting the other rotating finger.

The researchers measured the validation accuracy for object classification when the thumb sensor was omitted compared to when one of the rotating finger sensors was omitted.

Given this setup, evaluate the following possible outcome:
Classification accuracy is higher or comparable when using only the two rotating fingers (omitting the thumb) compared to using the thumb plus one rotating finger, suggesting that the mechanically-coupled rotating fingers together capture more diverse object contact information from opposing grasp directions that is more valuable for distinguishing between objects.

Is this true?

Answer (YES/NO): NO